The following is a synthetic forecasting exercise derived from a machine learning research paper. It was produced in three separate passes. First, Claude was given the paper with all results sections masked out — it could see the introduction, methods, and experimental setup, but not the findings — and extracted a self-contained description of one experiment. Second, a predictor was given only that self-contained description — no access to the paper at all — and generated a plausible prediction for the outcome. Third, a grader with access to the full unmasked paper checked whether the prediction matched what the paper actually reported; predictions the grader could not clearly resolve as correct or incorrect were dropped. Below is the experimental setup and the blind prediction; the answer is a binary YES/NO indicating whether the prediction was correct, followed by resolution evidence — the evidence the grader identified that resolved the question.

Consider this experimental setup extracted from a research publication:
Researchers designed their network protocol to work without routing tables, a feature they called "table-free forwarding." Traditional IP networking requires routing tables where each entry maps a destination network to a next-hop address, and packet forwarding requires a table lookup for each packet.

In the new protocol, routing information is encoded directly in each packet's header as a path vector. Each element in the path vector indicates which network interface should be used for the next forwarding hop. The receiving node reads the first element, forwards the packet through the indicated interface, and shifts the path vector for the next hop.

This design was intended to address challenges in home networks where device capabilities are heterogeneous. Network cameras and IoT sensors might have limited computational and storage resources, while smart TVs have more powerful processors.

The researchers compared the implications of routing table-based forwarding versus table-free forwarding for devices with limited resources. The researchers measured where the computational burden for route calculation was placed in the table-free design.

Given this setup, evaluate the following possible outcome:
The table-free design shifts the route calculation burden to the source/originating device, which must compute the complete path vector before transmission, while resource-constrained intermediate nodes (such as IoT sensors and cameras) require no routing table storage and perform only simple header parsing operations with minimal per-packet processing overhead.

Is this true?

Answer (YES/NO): NO